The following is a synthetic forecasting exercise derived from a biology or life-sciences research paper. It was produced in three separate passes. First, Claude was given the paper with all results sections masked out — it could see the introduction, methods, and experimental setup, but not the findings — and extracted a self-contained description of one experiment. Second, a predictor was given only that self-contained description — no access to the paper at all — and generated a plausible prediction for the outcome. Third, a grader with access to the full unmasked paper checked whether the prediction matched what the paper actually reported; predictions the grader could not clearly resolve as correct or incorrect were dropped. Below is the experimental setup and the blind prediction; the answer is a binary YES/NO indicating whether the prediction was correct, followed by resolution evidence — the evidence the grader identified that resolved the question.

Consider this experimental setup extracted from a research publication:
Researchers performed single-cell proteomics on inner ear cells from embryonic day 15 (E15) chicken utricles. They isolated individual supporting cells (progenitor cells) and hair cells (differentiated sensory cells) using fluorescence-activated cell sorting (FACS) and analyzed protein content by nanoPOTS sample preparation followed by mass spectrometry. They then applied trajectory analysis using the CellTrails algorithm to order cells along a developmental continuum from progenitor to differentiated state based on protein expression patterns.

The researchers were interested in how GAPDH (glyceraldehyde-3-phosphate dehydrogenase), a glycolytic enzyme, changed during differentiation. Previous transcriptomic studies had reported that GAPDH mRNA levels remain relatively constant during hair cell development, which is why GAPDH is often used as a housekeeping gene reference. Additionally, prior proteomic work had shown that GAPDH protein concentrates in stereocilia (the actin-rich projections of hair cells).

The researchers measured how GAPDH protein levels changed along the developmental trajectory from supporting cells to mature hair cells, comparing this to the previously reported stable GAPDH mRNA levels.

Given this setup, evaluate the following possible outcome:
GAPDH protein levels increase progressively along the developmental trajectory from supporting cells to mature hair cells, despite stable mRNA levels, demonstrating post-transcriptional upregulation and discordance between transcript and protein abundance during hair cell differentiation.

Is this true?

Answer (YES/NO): YES